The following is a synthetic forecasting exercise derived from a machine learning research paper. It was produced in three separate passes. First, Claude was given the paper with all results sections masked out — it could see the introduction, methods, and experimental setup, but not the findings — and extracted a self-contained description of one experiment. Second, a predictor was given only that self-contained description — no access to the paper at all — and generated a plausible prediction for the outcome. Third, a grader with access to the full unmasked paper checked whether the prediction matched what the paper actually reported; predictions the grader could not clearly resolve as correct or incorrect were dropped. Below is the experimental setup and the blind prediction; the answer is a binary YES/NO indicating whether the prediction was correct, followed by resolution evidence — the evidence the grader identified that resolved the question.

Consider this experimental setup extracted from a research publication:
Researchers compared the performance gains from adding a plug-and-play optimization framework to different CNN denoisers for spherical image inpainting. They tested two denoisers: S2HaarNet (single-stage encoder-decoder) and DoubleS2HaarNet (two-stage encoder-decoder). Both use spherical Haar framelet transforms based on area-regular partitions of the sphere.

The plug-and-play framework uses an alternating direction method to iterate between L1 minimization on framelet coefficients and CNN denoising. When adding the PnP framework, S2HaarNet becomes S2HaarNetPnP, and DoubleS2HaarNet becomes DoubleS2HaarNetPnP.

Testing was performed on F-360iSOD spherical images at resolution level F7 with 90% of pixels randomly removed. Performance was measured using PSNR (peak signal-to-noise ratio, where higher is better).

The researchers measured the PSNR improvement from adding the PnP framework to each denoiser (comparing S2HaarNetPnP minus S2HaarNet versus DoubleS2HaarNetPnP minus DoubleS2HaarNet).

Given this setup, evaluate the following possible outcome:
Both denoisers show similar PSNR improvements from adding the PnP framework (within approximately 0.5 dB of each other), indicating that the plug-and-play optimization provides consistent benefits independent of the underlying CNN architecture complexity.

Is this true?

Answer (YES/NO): YES